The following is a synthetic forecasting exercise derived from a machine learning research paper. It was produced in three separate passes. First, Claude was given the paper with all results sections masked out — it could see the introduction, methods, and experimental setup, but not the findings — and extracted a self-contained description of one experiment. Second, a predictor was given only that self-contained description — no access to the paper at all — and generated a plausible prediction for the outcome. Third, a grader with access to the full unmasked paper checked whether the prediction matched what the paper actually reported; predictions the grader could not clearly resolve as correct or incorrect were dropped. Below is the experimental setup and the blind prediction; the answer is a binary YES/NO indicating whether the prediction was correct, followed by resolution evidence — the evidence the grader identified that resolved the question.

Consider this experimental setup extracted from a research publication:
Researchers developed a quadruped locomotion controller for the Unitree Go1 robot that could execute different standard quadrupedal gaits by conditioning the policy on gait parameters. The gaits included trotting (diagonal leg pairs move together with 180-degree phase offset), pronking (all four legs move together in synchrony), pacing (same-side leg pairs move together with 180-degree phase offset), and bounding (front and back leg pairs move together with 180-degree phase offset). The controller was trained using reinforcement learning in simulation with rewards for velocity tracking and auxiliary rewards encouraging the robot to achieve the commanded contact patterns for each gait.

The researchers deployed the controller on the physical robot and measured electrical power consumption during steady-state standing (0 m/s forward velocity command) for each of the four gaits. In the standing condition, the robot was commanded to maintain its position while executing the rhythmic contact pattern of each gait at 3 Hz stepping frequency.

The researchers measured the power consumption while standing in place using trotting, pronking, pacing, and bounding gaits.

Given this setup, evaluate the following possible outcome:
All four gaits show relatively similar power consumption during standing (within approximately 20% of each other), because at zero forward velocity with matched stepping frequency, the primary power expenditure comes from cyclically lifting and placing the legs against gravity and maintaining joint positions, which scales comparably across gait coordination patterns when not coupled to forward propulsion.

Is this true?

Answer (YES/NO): NO